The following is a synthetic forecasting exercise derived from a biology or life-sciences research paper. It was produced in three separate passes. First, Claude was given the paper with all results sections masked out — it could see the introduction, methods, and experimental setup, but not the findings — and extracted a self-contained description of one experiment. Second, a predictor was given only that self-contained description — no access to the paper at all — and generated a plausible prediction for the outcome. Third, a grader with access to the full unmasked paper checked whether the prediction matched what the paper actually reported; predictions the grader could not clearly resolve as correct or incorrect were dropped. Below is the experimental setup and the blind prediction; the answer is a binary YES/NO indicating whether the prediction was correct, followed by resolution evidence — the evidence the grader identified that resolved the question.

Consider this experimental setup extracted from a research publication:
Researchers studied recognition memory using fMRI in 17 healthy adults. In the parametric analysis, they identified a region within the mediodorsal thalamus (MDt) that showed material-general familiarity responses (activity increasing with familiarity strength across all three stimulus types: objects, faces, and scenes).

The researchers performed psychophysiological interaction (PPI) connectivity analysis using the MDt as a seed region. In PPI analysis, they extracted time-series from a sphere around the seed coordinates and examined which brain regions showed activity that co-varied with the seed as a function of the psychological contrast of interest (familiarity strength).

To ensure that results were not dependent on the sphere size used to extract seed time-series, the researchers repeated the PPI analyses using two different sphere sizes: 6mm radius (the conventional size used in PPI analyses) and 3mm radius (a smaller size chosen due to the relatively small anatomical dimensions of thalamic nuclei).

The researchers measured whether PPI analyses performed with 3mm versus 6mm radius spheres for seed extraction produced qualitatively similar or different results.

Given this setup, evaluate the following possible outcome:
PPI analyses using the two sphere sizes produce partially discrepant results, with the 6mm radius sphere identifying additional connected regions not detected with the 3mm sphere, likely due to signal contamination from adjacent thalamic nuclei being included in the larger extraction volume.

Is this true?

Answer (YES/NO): NO